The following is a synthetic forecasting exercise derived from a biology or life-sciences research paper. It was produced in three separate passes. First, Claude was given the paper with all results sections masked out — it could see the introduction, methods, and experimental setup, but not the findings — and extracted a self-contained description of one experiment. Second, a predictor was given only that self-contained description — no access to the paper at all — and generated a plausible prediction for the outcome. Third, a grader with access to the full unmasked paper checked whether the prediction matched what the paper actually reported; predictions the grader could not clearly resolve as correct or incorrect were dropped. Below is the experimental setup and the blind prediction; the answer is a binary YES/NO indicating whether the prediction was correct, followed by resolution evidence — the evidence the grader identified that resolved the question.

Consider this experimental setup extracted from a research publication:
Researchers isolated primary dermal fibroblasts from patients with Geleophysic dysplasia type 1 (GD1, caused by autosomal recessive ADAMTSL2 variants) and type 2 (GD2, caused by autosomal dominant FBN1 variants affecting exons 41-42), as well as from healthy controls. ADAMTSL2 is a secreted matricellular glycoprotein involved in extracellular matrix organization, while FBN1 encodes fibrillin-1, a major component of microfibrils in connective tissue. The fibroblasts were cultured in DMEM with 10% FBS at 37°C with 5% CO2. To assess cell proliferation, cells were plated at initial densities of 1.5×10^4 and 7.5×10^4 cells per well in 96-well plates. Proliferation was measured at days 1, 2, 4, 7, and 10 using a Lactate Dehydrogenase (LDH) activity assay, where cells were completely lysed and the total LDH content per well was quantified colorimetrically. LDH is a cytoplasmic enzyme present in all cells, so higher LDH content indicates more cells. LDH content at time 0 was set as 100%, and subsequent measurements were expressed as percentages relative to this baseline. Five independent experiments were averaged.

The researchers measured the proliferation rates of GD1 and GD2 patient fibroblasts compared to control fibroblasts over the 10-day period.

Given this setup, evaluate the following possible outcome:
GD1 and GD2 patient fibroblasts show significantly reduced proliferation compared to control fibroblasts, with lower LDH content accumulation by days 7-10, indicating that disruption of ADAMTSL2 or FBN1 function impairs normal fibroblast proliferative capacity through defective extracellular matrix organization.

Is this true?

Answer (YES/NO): NO